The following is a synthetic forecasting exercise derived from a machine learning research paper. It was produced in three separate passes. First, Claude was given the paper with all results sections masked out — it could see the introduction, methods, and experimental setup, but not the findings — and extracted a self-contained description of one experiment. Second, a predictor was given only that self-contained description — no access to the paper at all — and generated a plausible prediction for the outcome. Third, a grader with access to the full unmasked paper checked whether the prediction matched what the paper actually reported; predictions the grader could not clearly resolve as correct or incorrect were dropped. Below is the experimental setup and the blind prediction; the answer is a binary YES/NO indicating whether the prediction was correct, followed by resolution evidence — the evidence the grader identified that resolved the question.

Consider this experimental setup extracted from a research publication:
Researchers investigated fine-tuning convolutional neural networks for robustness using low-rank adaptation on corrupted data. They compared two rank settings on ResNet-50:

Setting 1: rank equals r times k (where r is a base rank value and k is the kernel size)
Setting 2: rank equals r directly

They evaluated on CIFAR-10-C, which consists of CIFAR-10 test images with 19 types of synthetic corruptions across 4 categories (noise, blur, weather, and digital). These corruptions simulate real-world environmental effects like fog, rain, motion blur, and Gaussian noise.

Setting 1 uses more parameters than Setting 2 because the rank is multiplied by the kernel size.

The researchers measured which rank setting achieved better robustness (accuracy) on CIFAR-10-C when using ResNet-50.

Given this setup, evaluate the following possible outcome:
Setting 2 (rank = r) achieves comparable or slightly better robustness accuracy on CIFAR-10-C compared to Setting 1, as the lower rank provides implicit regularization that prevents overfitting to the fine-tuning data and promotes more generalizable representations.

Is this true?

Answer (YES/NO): YES